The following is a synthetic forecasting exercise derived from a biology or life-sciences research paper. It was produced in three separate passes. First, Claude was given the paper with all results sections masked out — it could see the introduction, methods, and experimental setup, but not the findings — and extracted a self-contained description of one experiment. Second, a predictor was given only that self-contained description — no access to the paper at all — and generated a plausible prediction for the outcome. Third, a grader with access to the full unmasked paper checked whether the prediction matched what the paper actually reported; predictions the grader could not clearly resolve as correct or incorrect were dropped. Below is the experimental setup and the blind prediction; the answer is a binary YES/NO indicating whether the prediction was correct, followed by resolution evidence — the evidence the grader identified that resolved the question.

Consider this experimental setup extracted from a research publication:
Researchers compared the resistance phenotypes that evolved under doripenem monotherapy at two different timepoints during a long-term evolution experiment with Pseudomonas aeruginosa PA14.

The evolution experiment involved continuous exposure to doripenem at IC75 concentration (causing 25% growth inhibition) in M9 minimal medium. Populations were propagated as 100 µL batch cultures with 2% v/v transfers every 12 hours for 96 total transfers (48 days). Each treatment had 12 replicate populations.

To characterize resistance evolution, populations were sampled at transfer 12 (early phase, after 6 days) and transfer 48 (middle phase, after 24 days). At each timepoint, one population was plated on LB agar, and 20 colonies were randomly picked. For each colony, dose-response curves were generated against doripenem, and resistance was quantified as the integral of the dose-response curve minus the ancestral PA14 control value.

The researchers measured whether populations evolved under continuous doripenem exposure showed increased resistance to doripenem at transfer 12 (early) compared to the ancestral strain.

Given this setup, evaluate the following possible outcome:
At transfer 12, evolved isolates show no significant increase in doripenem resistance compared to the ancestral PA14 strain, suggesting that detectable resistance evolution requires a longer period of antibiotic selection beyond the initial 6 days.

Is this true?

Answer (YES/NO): YES